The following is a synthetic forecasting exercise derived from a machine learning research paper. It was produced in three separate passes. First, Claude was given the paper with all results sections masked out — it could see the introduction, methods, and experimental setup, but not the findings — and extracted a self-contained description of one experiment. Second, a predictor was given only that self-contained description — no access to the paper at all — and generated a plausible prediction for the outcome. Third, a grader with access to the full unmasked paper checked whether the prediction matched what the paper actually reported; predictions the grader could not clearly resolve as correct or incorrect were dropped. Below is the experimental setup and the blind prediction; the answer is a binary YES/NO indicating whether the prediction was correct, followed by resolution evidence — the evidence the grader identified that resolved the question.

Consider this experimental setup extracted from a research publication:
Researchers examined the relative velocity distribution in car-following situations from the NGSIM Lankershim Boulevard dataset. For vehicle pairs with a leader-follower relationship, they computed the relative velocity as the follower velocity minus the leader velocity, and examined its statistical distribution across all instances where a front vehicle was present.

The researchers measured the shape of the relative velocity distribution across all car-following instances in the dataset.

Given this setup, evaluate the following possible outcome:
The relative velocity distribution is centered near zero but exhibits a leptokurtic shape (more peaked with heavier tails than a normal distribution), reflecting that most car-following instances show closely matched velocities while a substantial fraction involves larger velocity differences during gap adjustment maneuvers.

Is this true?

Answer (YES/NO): NO